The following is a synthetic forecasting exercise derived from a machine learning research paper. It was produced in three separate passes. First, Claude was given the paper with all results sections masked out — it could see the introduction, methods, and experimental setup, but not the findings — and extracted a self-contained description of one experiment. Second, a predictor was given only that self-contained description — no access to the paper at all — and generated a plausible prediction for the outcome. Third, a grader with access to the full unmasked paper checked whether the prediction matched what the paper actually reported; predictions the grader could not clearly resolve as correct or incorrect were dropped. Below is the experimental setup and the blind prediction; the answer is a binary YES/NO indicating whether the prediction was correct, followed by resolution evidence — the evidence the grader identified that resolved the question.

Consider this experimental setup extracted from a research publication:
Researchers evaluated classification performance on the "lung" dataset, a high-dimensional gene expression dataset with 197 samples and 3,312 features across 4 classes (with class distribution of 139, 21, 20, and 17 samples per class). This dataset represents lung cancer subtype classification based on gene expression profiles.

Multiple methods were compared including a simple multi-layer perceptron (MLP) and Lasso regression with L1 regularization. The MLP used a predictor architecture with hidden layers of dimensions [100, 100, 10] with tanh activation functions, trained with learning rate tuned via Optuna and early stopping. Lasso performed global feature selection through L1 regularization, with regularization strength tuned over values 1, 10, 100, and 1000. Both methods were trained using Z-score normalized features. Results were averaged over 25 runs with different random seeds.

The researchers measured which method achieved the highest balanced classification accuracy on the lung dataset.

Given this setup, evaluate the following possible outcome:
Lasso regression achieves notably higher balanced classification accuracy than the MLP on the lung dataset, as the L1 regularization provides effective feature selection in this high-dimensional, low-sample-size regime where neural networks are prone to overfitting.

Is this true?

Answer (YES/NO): NO